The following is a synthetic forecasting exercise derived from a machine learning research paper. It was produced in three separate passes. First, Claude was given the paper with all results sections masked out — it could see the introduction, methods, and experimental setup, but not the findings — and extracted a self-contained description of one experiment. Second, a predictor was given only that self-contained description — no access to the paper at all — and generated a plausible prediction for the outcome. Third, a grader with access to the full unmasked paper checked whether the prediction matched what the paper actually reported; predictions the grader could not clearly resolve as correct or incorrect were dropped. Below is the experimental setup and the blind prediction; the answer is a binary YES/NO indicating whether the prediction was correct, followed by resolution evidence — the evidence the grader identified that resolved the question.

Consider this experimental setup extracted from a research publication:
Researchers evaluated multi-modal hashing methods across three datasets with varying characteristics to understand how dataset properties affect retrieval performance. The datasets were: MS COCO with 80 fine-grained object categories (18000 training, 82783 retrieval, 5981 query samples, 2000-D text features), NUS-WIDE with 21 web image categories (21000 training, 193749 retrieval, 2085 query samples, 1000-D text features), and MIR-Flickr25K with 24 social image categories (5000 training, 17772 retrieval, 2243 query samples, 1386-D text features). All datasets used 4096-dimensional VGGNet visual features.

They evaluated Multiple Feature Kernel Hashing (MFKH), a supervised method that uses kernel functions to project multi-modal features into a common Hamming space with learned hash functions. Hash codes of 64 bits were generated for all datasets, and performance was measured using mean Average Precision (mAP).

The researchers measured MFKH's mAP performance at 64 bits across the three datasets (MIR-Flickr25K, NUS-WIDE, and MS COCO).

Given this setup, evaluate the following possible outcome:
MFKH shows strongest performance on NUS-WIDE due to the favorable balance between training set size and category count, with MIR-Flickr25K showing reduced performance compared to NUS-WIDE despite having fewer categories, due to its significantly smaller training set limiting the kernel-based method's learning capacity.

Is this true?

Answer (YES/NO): NO